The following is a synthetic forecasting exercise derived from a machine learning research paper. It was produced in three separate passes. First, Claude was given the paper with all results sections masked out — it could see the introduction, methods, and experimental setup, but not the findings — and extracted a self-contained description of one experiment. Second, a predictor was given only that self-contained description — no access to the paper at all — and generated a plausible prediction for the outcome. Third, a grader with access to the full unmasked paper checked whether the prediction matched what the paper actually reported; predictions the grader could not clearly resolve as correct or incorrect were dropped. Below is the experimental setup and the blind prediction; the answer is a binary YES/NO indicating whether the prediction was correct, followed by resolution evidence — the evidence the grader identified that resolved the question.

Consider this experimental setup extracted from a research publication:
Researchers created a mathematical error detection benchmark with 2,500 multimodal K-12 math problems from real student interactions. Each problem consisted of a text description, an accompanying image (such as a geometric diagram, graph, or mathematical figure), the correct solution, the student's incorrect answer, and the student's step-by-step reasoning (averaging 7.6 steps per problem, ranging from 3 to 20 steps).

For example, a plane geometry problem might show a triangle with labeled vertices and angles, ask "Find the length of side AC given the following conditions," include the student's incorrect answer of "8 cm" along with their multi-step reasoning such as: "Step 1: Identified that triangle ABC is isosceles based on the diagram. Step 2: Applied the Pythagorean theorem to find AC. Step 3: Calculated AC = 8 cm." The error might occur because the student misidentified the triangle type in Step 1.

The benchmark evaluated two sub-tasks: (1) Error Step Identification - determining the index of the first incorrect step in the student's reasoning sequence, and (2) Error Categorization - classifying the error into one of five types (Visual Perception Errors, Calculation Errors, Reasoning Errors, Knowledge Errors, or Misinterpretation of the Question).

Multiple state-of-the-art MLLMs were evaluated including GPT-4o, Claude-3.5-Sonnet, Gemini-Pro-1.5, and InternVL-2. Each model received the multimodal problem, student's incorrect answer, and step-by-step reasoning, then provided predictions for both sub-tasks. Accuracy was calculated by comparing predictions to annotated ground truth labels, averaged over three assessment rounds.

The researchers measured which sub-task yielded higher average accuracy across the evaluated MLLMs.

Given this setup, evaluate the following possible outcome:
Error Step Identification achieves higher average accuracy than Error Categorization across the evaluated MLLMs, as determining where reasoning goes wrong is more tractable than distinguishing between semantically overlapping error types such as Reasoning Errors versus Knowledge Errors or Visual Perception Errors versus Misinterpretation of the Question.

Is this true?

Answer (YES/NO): NO